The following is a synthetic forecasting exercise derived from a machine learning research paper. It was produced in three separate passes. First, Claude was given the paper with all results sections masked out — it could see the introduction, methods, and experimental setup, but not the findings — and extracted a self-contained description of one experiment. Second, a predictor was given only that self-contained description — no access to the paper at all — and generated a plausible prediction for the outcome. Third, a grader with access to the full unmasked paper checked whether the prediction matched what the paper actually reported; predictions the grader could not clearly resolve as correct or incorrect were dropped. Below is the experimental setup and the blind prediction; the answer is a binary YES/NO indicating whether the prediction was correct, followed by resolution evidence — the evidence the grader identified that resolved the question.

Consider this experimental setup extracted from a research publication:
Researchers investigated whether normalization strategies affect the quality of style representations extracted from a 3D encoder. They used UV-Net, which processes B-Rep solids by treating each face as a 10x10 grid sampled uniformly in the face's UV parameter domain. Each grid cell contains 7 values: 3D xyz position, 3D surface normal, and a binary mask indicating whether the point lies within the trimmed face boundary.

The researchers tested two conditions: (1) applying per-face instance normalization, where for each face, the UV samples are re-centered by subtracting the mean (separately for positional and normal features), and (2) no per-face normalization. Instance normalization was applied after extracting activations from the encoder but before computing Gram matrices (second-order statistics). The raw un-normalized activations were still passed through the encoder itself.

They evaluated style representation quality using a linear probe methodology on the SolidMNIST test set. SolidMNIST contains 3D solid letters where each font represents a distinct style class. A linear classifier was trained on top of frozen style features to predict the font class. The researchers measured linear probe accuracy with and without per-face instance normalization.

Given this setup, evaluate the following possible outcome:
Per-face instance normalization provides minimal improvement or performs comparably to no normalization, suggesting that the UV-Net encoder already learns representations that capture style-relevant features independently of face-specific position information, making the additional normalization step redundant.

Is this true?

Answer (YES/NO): NO